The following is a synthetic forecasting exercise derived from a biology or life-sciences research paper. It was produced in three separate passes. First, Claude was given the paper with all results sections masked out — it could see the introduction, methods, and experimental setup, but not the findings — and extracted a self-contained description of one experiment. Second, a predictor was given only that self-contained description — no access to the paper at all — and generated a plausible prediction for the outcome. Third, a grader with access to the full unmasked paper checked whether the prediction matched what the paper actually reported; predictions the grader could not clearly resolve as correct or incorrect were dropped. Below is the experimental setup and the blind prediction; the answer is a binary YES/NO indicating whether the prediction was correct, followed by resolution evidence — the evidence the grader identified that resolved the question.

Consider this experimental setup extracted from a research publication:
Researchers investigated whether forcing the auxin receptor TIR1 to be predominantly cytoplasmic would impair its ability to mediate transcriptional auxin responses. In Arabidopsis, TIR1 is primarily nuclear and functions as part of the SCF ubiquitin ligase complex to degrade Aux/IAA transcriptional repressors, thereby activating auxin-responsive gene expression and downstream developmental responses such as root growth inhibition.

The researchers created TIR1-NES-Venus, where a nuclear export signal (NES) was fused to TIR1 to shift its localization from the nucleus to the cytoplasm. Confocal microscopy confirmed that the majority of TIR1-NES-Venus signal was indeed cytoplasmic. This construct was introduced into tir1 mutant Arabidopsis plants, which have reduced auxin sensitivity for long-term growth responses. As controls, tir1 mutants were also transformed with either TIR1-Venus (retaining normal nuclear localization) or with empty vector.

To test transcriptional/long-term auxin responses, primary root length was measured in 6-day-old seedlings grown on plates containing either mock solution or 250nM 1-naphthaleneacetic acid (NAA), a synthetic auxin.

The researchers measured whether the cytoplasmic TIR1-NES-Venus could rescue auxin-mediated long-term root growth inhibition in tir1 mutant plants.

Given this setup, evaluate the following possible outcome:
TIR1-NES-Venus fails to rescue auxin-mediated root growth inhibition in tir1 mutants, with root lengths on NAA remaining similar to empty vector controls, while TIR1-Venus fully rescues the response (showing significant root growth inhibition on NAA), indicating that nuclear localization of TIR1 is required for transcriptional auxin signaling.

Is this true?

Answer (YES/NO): NO